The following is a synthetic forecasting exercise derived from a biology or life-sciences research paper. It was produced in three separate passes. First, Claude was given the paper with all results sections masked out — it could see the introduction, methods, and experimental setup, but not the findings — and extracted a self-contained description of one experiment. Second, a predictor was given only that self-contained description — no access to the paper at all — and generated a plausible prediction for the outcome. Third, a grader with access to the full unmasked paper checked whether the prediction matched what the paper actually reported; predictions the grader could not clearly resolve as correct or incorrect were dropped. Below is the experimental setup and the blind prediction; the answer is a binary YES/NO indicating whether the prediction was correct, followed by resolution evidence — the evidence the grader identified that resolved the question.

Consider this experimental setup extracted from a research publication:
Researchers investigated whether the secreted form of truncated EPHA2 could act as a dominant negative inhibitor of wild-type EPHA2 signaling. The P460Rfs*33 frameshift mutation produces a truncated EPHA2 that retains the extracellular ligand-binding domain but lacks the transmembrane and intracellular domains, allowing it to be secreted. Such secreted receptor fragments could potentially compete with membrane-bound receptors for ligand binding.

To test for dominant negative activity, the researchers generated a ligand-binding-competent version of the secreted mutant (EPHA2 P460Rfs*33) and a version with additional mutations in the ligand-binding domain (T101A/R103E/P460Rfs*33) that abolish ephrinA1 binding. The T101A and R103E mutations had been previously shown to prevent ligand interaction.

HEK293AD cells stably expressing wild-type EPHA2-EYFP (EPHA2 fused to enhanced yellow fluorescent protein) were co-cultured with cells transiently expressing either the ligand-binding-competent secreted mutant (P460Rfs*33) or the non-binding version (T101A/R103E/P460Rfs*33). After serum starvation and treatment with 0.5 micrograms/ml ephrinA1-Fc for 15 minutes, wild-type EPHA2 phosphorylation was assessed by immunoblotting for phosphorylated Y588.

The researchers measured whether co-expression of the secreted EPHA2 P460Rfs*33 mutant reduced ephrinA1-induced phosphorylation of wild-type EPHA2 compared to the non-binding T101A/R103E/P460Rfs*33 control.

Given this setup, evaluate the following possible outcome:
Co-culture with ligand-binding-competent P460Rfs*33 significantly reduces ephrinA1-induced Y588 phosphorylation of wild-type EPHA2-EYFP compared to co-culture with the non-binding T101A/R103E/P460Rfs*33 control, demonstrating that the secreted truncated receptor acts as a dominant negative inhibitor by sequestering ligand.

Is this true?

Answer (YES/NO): YES